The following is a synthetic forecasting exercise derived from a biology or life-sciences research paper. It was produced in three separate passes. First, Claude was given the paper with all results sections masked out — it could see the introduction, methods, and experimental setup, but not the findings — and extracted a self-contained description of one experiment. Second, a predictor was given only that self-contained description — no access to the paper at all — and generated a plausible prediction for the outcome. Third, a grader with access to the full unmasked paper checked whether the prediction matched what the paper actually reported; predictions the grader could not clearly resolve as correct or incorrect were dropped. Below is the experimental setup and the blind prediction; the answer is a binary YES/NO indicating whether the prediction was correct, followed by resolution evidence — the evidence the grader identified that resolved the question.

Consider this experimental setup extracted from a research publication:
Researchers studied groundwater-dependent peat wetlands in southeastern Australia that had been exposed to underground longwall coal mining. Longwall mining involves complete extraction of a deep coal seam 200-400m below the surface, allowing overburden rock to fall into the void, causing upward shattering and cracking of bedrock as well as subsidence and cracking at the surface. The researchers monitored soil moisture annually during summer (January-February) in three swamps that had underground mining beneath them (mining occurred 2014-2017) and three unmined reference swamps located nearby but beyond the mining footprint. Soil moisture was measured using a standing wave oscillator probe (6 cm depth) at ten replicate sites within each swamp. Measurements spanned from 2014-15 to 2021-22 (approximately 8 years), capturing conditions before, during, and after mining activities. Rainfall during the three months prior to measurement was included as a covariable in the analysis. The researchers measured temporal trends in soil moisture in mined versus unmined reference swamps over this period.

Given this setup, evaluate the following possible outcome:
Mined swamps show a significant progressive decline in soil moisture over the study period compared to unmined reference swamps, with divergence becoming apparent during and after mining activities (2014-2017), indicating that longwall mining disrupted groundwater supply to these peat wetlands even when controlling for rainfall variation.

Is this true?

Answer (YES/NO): YES